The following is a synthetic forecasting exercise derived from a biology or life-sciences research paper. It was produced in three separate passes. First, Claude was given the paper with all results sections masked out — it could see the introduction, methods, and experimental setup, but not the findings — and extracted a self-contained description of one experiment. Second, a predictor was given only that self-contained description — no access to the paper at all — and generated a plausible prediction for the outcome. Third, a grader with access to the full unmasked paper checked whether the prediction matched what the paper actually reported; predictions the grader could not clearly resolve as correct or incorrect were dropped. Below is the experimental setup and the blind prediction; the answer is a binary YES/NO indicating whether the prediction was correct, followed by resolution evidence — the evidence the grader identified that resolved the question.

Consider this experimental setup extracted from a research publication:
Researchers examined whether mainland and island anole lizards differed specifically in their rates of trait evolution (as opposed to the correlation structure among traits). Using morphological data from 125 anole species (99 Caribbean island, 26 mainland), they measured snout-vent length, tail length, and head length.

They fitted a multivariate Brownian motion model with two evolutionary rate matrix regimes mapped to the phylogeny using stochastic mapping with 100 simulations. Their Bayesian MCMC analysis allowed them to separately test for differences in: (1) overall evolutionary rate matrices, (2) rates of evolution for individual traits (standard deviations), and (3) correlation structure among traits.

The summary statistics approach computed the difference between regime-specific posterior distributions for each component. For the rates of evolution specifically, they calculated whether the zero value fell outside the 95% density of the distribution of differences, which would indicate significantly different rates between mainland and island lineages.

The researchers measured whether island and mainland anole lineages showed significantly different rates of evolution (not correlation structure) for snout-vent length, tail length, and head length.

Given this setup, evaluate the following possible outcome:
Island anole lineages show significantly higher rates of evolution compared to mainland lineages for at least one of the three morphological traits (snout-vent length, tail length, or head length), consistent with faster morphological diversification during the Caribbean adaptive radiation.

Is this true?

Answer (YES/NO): YES